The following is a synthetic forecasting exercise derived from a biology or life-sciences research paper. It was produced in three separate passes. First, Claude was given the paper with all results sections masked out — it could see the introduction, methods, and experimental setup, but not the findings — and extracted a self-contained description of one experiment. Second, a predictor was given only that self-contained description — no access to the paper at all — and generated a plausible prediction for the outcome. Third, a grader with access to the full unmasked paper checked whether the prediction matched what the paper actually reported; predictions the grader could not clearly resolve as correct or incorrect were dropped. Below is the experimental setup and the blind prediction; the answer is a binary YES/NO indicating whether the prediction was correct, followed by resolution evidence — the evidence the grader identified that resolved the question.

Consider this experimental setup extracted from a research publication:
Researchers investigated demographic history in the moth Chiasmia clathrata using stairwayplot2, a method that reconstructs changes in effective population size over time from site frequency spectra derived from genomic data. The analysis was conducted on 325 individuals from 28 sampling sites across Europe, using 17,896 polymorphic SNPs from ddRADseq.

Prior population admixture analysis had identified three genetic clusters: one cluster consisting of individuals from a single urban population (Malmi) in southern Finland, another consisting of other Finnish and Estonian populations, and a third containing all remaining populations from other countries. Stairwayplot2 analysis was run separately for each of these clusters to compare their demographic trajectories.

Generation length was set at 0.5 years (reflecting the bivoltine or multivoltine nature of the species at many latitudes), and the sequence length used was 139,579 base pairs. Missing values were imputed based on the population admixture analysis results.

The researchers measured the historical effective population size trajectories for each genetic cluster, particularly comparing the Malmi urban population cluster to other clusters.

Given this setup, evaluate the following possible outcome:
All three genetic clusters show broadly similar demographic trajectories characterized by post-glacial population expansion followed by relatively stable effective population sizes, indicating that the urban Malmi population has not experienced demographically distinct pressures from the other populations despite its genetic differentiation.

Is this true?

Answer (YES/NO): NO